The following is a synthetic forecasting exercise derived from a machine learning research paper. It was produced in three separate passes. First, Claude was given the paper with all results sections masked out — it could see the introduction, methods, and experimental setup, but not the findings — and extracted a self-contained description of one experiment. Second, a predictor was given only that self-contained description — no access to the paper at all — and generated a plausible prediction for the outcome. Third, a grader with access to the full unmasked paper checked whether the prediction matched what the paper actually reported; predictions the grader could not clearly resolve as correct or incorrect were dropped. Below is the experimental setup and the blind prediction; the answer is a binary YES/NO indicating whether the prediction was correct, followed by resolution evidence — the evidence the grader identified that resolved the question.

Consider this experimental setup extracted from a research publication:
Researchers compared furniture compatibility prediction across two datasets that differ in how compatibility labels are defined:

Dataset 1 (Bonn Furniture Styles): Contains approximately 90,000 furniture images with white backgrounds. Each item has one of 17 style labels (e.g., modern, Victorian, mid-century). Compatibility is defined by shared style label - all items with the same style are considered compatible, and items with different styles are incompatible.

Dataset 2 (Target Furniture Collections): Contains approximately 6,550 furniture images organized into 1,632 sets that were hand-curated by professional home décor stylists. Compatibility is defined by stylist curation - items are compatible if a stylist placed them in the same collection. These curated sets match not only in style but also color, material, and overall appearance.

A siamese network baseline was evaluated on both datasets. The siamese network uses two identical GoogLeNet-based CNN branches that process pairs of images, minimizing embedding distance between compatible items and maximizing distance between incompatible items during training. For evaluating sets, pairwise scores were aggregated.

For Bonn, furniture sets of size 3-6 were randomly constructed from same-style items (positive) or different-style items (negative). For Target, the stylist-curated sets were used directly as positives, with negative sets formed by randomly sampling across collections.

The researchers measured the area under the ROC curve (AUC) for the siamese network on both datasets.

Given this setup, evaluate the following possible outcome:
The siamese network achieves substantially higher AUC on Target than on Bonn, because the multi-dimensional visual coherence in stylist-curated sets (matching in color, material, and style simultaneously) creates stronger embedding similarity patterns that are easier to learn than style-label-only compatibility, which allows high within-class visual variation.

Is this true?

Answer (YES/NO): NO